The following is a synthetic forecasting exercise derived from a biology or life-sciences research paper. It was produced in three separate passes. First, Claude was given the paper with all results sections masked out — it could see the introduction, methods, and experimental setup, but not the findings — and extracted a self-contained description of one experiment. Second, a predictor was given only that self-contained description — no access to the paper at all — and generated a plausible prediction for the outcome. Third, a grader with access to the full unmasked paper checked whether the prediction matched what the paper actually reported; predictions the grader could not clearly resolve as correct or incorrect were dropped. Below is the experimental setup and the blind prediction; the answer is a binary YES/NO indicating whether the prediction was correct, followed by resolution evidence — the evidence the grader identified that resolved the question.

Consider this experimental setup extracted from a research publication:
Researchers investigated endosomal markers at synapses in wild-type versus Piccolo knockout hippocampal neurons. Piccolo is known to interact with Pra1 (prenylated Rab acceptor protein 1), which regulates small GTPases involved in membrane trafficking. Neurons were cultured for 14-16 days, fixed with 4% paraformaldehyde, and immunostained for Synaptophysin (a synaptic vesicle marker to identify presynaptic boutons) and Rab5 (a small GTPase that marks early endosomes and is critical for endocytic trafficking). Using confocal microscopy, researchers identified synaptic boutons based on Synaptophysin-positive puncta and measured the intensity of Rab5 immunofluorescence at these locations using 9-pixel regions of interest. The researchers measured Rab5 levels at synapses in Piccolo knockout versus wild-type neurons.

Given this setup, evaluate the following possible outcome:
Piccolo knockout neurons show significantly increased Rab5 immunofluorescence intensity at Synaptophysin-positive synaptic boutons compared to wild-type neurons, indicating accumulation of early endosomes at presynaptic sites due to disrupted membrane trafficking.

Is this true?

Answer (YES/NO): NO